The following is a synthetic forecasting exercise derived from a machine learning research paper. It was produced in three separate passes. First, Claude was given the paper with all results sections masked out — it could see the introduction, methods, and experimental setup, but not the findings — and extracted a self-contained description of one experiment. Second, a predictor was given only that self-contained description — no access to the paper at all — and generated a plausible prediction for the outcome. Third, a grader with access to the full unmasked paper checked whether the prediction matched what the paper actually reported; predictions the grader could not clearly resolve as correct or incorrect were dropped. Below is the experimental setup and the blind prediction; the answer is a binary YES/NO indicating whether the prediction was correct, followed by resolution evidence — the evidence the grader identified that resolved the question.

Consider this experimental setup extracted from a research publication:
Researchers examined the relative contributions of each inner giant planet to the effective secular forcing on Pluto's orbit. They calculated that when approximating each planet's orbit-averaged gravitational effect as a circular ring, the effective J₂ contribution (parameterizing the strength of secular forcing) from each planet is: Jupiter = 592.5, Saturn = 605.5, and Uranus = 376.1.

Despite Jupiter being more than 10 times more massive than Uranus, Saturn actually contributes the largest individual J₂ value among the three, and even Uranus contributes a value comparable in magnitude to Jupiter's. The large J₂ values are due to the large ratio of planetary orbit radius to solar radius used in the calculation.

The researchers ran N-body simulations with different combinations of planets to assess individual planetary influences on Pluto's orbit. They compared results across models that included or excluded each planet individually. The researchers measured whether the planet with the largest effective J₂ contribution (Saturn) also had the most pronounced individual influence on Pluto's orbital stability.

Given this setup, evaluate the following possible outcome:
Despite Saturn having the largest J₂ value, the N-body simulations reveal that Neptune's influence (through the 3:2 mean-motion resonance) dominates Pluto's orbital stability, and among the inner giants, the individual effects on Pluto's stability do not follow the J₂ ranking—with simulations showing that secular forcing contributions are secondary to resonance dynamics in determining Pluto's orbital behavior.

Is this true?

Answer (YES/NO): YES